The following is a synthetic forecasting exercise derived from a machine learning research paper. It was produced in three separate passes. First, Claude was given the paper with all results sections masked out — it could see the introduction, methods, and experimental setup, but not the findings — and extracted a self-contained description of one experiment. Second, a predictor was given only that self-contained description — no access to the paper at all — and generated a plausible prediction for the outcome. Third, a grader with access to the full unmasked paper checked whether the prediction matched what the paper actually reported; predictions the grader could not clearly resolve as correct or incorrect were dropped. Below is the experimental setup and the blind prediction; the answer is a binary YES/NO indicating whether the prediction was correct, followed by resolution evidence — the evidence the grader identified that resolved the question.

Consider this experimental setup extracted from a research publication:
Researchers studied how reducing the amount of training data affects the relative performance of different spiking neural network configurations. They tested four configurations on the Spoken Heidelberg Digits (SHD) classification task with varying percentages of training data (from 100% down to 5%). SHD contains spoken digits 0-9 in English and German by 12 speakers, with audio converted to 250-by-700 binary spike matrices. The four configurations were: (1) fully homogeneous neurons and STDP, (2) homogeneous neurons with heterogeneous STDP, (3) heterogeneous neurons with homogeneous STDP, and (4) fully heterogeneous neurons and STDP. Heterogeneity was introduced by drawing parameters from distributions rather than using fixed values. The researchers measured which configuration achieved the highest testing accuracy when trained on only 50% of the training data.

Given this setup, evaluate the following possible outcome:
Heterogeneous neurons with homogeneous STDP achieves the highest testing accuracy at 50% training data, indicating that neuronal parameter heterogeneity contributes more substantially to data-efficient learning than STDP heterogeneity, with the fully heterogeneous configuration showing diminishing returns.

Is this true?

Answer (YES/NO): NO